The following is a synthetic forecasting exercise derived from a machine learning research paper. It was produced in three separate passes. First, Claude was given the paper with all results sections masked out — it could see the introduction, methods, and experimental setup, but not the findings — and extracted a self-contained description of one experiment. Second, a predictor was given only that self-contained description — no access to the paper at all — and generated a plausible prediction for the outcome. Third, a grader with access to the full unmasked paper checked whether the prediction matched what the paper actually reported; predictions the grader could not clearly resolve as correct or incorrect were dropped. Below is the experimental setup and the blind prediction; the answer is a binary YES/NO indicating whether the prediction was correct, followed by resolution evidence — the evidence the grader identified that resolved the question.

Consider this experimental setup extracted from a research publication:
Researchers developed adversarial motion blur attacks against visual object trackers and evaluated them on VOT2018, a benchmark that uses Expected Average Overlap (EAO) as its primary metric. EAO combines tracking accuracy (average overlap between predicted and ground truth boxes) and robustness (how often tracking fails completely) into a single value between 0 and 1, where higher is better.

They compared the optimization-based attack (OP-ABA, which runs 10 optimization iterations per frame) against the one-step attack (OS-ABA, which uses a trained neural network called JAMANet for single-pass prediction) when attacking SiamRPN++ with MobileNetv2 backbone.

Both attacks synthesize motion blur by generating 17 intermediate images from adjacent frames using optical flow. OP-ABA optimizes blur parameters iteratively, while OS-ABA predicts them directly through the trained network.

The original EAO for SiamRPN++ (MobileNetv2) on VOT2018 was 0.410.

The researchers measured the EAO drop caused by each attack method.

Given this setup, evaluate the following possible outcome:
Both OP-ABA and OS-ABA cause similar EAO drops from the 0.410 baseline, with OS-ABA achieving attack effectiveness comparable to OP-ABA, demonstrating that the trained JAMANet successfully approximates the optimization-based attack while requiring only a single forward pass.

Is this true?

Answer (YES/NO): NO